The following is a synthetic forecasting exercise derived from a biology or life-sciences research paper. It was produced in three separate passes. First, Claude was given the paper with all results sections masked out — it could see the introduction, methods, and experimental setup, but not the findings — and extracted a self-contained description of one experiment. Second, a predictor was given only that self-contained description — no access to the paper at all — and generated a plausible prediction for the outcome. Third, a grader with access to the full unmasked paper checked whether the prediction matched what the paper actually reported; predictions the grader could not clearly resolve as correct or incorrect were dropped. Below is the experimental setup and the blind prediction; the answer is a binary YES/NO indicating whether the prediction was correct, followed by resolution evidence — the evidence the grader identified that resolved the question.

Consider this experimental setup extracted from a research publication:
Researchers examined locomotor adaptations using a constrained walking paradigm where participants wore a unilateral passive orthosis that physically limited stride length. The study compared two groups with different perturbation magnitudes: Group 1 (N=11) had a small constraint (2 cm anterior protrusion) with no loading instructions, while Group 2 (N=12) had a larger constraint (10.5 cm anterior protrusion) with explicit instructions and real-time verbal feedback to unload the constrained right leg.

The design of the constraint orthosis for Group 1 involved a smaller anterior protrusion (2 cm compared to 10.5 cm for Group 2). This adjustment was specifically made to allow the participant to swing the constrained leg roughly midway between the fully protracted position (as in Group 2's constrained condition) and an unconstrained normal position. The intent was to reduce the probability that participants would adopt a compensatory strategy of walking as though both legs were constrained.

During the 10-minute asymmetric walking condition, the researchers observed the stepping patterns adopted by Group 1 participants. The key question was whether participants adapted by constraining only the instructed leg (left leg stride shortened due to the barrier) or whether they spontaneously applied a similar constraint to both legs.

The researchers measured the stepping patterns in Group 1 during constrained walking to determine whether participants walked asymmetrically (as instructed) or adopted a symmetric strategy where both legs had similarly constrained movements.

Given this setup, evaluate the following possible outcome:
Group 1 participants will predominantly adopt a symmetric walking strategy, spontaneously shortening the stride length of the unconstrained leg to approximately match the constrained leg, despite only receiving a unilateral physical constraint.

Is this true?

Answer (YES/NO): NO